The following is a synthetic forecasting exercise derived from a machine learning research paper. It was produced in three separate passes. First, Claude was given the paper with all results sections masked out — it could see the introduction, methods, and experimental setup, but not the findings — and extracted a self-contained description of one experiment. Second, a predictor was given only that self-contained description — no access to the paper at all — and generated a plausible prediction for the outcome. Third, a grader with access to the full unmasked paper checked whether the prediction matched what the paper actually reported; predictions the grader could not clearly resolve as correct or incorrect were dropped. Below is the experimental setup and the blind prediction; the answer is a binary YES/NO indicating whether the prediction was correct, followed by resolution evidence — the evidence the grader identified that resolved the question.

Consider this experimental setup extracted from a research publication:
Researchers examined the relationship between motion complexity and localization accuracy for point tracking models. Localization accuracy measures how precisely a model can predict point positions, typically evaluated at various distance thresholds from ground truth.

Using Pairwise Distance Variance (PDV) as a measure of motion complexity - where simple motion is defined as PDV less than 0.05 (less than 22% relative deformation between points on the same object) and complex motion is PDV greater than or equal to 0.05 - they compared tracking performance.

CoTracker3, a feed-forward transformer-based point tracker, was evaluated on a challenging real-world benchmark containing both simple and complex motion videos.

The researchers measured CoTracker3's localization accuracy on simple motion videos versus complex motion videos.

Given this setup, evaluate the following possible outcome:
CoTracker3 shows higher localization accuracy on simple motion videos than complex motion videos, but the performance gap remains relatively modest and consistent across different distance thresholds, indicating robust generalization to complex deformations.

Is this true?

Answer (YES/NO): NO